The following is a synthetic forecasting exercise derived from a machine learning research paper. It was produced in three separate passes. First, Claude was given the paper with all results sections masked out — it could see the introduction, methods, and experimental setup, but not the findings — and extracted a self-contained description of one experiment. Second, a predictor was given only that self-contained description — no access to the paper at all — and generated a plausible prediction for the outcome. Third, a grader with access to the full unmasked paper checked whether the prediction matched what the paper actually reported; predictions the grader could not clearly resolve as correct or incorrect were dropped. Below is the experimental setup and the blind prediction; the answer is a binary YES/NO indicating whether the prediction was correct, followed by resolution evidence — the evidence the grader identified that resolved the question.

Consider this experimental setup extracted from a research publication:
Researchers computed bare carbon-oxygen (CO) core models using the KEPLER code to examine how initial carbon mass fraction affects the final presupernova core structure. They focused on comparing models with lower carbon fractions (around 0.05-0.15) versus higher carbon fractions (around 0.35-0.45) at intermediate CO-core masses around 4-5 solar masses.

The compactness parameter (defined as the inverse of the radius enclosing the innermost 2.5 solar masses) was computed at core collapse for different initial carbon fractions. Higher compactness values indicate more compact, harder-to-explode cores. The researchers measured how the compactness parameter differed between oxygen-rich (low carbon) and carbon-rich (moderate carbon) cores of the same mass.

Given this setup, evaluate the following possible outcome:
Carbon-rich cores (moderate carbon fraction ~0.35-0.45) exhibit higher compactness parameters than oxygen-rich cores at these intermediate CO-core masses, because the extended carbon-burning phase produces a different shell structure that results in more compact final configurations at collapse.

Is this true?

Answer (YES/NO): NO